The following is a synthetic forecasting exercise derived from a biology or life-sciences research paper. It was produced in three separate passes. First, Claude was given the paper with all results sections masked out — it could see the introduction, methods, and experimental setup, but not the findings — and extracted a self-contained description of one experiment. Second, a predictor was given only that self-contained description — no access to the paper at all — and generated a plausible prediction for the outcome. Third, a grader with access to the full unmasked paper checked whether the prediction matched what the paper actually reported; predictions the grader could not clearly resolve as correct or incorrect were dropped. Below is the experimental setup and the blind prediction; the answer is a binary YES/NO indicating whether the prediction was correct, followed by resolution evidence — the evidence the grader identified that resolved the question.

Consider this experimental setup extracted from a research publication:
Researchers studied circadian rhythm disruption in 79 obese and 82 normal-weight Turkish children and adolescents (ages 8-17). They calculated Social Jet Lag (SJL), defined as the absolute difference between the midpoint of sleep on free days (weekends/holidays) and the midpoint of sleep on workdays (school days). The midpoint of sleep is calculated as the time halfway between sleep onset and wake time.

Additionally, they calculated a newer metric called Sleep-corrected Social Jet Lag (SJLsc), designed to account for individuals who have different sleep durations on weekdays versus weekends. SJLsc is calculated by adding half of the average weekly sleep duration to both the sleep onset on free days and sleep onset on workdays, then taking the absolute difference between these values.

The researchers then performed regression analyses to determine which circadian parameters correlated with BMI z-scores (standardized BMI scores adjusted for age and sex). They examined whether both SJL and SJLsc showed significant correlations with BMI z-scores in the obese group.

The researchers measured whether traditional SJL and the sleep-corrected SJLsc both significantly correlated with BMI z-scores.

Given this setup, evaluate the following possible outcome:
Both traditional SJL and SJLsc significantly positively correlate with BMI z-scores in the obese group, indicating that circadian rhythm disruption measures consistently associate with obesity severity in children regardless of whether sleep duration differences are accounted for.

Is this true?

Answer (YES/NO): NO